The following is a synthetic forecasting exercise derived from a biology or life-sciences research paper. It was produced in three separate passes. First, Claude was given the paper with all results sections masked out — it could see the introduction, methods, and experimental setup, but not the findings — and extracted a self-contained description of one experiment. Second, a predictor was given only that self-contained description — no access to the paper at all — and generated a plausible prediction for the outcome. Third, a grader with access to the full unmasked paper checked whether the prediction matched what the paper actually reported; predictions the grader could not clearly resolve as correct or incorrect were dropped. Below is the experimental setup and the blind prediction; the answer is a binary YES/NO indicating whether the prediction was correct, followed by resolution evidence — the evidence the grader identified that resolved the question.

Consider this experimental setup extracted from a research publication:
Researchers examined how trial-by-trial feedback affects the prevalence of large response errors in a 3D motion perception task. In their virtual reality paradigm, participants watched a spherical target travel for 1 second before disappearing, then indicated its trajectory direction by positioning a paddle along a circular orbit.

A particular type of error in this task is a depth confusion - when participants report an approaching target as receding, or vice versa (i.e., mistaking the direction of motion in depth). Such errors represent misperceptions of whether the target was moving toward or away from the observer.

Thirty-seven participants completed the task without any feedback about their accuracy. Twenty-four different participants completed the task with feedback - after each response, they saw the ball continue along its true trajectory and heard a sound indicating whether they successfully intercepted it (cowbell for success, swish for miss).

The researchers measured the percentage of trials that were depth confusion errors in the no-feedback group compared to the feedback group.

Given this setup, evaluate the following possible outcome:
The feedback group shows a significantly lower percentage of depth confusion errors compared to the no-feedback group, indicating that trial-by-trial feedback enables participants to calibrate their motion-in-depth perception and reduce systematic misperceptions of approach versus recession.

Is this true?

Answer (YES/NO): YES